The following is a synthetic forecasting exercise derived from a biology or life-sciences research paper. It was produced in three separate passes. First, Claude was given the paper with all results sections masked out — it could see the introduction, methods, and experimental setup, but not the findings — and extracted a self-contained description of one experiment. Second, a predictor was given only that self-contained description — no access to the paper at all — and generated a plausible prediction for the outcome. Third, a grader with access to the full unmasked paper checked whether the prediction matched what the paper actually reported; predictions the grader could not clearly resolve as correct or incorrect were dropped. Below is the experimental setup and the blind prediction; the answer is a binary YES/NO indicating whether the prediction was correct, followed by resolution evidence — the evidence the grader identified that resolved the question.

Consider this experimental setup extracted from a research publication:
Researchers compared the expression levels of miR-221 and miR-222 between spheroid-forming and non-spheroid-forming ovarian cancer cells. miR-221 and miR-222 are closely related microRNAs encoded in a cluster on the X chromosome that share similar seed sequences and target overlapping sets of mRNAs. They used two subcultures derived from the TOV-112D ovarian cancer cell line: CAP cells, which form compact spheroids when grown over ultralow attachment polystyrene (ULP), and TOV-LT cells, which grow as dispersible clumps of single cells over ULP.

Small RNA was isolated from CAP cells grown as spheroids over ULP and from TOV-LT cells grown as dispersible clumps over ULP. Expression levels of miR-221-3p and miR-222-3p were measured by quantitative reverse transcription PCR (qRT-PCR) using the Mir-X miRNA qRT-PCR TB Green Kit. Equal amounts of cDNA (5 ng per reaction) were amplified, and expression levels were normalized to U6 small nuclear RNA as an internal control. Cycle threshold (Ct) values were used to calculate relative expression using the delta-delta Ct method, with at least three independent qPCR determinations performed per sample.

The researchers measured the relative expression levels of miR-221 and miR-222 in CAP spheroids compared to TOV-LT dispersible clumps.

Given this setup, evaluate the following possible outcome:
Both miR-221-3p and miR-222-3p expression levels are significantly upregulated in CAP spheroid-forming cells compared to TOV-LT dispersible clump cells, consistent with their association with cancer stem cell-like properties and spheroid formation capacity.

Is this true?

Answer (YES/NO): YES